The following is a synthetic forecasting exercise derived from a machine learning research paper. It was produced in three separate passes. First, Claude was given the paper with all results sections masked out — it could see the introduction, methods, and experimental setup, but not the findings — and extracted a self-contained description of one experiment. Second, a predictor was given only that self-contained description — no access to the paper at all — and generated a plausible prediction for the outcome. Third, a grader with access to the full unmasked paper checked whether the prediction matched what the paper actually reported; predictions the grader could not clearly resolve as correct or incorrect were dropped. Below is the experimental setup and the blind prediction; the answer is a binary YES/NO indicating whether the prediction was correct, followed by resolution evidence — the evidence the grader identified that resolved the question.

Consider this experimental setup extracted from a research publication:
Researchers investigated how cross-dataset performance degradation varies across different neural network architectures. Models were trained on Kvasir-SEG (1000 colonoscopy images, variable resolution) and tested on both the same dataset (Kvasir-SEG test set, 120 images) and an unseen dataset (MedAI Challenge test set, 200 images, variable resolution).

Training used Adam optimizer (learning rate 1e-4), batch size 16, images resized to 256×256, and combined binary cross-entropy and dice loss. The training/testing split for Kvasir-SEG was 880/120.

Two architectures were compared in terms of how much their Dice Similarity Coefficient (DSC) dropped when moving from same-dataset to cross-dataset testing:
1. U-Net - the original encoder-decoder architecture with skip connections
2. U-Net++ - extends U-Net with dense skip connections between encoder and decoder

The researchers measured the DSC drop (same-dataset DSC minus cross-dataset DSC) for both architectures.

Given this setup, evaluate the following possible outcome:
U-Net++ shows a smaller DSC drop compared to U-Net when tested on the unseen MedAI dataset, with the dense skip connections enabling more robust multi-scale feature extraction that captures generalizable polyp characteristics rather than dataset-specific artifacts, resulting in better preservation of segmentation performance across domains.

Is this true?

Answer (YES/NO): NO